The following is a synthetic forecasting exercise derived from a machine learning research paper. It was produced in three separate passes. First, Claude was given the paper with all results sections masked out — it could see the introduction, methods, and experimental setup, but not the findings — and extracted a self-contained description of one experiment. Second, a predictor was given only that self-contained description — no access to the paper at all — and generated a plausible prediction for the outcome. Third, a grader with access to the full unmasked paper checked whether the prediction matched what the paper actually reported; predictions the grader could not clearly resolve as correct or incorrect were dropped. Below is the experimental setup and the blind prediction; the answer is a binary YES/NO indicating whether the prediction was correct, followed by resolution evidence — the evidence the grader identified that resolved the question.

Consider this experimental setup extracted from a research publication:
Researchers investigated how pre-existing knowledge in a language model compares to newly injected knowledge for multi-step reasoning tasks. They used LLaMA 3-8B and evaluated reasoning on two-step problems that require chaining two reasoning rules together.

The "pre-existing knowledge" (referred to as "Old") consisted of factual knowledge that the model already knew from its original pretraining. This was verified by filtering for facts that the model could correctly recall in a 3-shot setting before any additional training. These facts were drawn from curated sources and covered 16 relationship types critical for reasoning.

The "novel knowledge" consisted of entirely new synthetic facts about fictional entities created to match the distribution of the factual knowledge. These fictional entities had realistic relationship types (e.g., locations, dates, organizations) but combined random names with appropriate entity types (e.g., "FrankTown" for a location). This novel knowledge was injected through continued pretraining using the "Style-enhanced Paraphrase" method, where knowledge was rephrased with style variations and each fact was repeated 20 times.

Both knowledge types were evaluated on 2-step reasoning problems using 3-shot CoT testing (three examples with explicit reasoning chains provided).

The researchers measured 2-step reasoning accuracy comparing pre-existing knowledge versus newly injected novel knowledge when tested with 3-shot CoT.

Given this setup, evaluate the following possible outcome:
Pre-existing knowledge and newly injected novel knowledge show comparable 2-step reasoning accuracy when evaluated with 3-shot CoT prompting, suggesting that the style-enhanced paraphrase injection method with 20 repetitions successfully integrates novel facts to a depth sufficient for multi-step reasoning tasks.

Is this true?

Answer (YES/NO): NO